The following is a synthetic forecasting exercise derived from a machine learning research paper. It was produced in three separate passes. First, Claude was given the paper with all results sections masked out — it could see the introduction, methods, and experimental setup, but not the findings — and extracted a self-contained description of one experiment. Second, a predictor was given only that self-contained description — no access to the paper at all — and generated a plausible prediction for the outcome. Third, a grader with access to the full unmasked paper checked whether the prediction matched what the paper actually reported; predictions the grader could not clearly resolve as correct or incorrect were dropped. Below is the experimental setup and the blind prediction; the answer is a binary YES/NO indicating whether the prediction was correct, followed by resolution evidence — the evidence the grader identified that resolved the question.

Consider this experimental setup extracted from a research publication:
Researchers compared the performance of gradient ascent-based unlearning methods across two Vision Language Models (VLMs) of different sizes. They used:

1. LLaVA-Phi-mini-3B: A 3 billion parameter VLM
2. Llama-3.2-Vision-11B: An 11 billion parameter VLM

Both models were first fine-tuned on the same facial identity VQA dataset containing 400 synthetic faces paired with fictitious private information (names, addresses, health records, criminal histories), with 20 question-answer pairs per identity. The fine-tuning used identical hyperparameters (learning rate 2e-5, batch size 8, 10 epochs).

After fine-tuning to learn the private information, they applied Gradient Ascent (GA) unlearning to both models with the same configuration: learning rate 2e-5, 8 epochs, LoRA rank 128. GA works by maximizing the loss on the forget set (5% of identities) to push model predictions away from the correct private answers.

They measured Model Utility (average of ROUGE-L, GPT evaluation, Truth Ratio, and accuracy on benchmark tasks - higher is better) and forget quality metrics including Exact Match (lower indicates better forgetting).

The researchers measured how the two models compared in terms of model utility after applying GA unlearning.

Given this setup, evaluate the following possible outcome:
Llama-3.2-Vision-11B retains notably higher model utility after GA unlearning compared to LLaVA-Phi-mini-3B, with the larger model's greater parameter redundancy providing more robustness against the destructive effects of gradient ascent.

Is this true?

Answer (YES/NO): NO